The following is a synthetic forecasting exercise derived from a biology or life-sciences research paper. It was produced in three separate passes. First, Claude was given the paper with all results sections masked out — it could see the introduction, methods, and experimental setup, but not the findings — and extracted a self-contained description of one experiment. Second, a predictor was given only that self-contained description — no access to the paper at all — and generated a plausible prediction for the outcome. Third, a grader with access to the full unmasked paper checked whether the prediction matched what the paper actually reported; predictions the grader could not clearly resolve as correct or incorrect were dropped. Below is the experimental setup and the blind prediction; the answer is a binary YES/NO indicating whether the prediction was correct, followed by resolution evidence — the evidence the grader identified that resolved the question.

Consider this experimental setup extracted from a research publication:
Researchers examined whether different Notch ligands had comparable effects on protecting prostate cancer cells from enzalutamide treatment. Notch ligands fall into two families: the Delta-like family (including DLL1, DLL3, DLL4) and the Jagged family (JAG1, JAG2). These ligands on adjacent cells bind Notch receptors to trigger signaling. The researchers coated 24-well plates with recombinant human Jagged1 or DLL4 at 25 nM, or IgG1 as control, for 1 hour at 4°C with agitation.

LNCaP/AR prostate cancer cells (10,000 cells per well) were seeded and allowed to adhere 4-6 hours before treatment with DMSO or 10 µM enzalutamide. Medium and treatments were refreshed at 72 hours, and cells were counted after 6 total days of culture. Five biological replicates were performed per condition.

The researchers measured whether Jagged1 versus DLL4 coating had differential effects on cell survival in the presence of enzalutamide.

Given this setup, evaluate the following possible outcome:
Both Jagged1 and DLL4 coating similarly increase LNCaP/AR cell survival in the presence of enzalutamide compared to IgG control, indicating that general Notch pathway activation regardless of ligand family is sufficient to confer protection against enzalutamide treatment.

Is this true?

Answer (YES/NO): NO